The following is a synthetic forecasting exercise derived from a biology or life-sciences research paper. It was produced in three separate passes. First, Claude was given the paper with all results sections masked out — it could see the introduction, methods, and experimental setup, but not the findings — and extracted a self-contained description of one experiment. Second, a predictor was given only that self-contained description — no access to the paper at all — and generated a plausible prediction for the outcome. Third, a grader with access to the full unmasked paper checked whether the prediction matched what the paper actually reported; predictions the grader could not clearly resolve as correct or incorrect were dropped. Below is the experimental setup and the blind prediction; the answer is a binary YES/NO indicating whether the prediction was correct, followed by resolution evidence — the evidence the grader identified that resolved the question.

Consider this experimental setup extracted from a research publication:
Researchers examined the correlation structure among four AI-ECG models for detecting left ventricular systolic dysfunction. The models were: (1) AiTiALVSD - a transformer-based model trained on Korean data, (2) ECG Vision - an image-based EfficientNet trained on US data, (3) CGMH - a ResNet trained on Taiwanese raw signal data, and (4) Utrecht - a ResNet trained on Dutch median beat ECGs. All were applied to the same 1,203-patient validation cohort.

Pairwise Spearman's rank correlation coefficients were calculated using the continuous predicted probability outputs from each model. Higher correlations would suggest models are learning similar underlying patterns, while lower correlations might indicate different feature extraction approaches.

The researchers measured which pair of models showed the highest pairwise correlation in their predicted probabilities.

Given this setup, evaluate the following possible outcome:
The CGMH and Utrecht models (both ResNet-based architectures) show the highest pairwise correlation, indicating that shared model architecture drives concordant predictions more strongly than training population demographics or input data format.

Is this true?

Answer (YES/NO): NO